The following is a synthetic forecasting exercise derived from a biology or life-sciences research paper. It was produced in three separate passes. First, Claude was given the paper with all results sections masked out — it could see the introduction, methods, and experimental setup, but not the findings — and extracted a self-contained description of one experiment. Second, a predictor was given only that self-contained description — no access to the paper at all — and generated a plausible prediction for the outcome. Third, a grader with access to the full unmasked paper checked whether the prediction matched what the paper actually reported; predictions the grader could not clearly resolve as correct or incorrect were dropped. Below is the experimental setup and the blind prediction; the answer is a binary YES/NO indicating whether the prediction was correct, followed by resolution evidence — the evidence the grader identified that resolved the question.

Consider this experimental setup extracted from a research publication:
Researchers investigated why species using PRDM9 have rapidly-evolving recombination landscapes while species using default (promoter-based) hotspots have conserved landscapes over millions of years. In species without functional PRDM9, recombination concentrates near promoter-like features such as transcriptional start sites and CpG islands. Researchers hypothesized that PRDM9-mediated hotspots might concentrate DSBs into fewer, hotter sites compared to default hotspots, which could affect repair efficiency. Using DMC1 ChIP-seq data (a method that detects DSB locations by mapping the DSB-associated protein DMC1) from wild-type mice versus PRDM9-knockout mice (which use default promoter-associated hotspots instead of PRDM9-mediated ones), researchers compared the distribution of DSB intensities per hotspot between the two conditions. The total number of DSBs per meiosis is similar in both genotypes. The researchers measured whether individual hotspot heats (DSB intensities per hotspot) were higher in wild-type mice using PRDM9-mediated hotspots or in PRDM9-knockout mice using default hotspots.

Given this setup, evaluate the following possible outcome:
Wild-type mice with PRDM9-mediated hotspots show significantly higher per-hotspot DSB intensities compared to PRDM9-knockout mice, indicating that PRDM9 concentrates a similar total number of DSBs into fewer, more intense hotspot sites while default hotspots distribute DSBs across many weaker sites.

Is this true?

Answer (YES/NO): YES